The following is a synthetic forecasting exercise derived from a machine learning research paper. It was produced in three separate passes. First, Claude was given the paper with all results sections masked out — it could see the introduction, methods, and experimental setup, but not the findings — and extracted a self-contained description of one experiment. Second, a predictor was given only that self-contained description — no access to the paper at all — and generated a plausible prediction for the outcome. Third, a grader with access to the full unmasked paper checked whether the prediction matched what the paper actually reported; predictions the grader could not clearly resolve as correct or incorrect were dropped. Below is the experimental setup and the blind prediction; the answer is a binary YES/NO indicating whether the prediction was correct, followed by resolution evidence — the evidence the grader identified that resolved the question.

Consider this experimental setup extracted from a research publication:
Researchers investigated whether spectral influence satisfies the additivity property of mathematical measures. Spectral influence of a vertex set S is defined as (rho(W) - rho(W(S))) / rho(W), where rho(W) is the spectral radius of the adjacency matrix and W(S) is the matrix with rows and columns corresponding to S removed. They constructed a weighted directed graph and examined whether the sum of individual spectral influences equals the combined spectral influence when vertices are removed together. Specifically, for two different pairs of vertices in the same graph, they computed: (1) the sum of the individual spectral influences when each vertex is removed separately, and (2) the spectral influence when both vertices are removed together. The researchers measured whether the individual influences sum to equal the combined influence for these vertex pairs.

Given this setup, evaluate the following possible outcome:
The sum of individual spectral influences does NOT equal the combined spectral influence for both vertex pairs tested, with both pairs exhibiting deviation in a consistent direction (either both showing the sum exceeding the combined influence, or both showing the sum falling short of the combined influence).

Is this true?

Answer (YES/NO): NO